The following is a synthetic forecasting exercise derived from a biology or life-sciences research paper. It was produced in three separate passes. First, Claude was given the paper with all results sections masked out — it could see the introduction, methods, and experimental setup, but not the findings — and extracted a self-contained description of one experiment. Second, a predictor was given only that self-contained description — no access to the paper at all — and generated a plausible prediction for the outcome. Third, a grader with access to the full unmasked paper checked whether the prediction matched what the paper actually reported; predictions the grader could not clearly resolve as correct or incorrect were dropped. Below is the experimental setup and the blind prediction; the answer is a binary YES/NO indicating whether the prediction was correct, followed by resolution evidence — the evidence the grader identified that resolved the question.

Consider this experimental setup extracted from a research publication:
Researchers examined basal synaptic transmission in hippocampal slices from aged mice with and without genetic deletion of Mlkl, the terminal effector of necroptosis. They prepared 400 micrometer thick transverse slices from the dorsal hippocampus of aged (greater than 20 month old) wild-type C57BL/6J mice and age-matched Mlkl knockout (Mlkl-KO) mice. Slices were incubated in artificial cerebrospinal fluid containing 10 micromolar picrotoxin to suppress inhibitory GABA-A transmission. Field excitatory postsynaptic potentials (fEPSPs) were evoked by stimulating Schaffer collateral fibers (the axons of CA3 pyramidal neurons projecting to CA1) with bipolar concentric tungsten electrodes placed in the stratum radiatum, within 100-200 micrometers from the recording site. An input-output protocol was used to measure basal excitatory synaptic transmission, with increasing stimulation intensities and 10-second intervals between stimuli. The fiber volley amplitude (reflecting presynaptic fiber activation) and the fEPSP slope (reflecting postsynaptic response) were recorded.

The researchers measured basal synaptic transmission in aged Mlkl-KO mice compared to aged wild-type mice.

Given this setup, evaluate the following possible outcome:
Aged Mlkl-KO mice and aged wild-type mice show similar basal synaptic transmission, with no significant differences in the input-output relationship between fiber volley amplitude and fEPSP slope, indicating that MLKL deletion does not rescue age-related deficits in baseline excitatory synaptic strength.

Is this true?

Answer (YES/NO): NO